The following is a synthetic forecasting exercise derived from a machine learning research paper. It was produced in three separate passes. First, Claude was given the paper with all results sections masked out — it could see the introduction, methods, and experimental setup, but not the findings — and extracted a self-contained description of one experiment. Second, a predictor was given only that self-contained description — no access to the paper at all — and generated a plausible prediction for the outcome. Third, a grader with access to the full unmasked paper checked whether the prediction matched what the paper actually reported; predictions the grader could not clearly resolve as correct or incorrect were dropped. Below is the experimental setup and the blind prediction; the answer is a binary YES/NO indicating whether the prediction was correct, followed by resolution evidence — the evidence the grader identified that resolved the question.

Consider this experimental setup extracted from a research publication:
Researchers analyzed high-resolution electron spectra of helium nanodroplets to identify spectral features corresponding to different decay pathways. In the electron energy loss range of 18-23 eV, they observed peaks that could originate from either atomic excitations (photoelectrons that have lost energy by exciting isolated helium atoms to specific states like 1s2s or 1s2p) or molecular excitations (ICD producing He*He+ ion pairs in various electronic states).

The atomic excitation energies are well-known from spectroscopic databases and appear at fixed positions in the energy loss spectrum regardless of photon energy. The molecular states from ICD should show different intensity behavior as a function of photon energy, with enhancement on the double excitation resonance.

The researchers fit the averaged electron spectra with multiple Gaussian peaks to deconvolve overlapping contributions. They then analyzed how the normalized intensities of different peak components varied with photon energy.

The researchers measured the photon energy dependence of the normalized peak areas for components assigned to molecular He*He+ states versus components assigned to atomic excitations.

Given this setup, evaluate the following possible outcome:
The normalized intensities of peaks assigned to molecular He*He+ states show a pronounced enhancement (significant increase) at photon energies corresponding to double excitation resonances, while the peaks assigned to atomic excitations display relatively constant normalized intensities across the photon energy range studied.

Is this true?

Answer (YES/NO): YES